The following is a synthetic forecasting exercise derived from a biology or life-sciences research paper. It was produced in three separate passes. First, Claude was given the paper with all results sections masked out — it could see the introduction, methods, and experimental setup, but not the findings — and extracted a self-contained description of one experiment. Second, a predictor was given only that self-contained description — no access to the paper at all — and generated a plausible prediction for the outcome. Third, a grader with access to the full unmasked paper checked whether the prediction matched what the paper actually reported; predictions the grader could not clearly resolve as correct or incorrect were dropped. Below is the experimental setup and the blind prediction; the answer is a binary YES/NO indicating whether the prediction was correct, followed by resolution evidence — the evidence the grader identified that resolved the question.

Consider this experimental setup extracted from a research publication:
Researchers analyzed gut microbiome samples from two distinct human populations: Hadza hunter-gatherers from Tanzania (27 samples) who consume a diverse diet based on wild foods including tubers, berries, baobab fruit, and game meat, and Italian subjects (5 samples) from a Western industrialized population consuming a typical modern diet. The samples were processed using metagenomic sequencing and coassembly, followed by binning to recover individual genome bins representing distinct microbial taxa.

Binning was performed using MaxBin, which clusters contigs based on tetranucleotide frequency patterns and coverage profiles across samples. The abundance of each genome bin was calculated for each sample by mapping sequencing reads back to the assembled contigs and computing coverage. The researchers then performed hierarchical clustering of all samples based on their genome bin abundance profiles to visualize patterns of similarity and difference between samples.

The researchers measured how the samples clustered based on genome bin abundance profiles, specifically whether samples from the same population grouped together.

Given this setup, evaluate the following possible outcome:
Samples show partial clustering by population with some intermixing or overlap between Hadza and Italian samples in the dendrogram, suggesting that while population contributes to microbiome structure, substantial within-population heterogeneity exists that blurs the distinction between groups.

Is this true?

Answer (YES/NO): NO